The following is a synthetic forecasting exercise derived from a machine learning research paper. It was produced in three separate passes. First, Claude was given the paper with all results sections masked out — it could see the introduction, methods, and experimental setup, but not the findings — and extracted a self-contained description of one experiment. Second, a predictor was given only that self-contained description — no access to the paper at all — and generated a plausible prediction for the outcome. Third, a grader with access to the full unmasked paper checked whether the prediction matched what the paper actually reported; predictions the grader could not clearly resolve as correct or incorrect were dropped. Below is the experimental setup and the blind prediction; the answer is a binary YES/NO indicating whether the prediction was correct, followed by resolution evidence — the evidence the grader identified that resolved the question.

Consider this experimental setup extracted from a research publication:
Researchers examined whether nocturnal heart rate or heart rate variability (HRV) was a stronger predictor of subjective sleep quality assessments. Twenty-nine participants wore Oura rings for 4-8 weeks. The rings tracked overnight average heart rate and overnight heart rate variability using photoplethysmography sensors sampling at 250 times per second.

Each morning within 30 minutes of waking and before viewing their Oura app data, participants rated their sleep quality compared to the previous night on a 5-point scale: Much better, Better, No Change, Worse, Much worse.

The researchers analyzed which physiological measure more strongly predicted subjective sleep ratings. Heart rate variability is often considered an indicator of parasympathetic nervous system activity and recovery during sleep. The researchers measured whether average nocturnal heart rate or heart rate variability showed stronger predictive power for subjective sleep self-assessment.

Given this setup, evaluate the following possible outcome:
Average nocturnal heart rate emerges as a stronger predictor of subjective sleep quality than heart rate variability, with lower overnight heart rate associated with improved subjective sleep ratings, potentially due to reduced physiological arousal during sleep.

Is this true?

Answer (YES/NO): YES